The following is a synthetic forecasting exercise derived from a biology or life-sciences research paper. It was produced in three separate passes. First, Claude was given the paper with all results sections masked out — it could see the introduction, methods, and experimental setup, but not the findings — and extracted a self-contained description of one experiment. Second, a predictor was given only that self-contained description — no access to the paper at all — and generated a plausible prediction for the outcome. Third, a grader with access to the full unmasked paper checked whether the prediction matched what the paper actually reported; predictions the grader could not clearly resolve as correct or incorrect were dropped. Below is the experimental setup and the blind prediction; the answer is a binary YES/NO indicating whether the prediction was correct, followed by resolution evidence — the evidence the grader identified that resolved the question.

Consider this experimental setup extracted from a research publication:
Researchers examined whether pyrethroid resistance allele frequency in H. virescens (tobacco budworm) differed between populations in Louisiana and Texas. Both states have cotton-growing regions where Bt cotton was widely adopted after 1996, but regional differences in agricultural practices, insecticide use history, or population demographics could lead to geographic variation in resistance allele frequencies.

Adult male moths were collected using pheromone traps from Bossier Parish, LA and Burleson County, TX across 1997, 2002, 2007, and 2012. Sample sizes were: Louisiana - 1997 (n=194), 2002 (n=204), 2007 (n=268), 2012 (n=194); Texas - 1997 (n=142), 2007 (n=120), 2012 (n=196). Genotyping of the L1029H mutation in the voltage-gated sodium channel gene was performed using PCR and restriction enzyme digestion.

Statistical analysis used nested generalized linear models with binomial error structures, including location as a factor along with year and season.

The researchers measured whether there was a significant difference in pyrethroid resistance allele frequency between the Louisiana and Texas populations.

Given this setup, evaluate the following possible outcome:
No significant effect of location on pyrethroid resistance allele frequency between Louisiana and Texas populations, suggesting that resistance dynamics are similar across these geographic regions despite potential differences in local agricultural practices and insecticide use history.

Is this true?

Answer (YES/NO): YES